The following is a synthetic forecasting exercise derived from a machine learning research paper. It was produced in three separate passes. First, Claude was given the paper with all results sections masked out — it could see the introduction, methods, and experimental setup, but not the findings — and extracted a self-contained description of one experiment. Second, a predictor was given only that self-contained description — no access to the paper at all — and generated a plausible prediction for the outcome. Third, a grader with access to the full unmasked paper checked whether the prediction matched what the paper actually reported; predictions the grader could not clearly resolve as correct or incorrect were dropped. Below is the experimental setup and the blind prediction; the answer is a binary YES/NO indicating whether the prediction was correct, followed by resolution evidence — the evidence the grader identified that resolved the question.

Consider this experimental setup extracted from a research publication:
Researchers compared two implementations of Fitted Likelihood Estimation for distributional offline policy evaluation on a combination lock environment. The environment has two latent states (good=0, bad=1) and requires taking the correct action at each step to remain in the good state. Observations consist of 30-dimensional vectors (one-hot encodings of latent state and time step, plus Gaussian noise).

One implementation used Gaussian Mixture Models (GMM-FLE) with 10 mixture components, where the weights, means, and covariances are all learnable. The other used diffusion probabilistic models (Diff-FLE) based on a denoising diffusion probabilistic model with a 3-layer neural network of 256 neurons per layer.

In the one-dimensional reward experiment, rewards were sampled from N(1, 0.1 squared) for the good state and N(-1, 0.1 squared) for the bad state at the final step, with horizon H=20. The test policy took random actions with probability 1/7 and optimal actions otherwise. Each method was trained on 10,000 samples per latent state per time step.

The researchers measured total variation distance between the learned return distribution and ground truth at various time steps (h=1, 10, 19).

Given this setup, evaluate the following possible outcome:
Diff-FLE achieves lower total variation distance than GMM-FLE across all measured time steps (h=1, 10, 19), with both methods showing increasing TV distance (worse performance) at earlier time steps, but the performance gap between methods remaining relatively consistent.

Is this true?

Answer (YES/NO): NO